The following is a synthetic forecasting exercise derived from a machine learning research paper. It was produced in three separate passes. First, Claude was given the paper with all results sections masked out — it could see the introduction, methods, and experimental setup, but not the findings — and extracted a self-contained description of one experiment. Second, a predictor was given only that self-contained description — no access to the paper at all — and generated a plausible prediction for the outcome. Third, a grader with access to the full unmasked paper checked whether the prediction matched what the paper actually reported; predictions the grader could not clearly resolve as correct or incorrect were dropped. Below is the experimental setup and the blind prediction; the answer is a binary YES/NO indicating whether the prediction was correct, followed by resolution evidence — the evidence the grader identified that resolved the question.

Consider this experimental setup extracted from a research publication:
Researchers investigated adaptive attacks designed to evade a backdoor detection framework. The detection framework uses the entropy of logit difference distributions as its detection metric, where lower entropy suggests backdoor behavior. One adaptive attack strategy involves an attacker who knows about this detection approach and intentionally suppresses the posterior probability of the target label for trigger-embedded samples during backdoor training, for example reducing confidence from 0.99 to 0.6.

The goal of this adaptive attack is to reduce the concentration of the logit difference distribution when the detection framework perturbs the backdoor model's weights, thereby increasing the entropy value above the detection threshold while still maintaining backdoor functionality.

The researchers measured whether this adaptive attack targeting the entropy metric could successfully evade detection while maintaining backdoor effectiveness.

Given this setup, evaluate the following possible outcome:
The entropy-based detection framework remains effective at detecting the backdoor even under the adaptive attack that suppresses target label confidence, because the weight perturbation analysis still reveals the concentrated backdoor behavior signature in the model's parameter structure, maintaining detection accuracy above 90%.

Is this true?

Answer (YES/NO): NO